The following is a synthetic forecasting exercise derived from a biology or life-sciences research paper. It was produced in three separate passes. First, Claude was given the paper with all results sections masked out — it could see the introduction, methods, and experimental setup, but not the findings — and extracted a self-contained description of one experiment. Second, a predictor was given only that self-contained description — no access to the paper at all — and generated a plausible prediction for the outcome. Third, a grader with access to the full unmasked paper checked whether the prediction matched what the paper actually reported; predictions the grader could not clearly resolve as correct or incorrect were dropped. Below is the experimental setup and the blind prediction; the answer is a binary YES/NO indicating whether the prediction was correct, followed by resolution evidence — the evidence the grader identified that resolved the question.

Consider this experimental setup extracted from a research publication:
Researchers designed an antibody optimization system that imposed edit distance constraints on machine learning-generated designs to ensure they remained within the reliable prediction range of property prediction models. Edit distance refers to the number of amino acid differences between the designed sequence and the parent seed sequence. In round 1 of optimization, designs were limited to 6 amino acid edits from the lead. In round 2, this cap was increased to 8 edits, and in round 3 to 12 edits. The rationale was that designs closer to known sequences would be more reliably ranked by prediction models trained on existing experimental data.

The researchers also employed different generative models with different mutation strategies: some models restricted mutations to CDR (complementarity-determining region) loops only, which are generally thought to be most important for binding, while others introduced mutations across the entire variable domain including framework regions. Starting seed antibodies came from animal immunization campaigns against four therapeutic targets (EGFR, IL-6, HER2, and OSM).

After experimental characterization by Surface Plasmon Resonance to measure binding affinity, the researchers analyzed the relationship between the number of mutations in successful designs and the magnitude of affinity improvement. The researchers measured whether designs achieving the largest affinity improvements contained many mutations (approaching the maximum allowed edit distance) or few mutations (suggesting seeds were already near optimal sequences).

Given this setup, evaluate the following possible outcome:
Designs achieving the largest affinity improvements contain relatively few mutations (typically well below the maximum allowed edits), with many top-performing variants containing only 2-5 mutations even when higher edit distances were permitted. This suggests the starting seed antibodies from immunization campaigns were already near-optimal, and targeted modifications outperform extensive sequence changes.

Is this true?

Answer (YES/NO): NO